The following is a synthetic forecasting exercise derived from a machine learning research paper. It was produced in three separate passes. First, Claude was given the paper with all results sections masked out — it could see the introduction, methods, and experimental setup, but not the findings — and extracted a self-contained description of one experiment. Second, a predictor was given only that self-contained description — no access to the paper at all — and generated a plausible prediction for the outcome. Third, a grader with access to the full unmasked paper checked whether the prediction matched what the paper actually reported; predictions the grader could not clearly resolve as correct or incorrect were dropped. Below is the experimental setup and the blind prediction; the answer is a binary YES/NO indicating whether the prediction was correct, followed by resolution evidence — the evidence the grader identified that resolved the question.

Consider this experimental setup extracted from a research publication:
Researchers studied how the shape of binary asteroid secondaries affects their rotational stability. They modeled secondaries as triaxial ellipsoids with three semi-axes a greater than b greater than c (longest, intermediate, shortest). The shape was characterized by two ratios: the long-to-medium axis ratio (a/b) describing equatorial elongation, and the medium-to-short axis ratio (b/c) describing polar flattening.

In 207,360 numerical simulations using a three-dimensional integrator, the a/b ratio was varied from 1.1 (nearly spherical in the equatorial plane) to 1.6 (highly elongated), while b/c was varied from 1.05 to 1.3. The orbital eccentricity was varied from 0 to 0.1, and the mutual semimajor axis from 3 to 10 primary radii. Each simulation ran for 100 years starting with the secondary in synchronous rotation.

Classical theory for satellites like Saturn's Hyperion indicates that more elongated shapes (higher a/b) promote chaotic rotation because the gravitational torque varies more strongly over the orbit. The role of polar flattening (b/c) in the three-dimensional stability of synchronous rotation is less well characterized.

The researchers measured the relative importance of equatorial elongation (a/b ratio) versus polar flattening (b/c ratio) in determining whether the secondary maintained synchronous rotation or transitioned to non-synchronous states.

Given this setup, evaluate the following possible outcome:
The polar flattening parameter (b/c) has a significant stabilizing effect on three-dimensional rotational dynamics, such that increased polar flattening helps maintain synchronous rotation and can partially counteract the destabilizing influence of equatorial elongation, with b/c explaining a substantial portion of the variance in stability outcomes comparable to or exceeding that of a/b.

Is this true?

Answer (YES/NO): NO